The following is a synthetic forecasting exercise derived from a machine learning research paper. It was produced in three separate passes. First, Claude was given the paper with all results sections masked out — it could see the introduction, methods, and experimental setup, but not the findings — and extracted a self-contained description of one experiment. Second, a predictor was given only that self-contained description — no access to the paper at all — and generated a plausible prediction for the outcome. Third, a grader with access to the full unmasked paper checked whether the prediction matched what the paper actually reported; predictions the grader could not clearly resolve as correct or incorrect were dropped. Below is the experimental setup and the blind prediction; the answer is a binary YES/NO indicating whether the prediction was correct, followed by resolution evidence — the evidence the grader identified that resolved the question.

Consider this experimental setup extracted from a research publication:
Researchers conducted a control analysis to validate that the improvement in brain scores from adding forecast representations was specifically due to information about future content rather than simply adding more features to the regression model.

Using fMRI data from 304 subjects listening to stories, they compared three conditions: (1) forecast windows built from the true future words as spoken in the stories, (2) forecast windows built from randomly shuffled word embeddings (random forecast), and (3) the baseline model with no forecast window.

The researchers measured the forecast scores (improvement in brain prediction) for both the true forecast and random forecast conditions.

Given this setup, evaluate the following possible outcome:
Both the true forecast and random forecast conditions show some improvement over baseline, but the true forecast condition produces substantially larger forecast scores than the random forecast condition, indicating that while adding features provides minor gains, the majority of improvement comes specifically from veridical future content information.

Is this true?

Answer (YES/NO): NO